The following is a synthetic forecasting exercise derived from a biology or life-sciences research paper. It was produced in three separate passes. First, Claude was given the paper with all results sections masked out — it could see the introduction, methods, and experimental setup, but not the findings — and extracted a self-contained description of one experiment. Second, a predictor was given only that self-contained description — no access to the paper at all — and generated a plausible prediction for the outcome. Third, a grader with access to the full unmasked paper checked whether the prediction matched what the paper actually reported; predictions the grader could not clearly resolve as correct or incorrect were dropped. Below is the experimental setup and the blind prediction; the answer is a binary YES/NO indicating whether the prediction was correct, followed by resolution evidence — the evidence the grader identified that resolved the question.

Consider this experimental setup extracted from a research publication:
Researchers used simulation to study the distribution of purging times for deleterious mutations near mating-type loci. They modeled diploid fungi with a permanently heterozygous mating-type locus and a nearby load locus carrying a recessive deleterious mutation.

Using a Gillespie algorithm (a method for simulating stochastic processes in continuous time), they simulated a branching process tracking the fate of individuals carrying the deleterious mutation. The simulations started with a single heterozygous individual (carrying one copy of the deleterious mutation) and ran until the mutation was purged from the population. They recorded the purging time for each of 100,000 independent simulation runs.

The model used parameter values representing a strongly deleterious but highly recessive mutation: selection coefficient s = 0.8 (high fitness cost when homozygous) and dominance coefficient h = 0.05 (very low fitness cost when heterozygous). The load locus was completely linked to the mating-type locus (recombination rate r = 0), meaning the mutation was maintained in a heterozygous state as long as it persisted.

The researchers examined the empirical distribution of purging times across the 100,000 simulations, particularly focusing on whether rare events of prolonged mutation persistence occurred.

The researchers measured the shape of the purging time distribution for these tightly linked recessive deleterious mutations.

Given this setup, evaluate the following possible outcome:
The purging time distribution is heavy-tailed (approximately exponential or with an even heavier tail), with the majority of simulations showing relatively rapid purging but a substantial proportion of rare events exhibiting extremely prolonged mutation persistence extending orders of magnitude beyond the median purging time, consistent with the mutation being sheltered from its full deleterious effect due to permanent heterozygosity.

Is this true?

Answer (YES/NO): YES